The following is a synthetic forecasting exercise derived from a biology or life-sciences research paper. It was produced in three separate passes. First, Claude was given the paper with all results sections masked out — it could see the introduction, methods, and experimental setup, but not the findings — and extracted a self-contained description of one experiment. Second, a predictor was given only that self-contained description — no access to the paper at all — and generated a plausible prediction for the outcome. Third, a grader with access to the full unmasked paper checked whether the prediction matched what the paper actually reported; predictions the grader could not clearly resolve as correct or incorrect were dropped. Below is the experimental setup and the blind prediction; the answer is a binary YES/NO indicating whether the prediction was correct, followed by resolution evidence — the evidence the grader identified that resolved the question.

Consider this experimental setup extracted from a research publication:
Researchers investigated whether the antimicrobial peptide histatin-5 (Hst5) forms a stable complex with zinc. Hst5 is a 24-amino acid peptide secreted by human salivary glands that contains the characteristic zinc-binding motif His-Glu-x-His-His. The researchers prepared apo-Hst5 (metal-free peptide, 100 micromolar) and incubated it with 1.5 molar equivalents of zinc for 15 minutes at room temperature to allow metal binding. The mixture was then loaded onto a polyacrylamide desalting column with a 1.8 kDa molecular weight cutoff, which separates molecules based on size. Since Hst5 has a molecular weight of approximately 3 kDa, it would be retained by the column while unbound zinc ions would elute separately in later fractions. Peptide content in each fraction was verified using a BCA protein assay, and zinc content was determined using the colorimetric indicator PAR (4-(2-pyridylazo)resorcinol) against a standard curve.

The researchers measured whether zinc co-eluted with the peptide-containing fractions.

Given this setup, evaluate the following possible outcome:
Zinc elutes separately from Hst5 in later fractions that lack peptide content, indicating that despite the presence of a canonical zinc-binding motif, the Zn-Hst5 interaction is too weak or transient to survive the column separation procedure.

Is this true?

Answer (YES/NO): YES